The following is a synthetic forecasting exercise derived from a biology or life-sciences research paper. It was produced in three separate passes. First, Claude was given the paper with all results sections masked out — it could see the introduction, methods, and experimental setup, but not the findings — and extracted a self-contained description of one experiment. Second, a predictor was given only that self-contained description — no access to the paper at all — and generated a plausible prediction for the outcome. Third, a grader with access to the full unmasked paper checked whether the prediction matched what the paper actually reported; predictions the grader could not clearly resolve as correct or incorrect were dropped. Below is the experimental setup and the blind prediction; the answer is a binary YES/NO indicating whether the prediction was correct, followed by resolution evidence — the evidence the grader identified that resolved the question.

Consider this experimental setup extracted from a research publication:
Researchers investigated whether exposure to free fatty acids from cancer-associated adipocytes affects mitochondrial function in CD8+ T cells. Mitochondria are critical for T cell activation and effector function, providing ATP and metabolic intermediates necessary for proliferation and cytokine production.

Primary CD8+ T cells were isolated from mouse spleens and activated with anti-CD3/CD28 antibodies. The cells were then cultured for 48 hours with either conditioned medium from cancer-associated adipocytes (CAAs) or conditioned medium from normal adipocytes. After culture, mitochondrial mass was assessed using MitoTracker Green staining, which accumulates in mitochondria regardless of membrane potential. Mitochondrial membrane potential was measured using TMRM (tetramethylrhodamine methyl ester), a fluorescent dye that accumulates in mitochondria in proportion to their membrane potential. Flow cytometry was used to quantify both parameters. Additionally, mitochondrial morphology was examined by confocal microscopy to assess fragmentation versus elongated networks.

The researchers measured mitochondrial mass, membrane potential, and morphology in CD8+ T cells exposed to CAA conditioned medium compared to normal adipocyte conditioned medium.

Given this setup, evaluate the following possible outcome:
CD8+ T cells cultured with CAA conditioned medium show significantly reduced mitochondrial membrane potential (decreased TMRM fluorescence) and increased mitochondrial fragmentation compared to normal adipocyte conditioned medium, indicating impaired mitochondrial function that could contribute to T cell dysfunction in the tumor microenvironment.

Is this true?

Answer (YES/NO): NO